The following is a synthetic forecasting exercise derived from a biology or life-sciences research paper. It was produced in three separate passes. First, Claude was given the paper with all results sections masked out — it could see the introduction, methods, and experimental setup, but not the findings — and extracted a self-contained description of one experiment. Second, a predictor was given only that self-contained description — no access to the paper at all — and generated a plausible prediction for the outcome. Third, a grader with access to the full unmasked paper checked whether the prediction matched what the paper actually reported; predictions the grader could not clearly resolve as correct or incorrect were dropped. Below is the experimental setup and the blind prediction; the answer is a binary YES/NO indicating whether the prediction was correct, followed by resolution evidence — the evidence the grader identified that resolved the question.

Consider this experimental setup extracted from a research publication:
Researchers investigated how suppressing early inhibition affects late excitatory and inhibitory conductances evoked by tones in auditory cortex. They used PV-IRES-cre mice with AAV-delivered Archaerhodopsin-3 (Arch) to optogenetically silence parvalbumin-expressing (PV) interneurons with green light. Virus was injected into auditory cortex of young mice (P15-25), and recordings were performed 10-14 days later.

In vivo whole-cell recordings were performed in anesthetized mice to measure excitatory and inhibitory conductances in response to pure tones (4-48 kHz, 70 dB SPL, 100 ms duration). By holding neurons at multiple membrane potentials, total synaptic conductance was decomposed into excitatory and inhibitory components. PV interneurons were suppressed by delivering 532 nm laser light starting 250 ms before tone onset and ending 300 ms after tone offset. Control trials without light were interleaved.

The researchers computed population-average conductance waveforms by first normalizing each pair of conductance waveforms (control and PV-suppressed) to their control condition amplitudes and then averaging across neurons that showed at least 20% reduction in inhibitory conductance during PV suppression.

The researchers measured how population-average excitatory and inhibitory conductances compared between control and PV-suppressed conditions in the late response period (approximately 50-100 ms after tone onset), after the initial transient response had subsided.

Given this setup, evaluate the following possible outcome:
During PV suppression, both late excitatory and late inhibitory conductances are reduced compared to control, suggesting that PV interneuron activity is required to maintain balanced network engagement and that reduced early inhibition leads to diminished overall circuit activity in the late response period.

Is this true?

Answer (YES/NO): NO